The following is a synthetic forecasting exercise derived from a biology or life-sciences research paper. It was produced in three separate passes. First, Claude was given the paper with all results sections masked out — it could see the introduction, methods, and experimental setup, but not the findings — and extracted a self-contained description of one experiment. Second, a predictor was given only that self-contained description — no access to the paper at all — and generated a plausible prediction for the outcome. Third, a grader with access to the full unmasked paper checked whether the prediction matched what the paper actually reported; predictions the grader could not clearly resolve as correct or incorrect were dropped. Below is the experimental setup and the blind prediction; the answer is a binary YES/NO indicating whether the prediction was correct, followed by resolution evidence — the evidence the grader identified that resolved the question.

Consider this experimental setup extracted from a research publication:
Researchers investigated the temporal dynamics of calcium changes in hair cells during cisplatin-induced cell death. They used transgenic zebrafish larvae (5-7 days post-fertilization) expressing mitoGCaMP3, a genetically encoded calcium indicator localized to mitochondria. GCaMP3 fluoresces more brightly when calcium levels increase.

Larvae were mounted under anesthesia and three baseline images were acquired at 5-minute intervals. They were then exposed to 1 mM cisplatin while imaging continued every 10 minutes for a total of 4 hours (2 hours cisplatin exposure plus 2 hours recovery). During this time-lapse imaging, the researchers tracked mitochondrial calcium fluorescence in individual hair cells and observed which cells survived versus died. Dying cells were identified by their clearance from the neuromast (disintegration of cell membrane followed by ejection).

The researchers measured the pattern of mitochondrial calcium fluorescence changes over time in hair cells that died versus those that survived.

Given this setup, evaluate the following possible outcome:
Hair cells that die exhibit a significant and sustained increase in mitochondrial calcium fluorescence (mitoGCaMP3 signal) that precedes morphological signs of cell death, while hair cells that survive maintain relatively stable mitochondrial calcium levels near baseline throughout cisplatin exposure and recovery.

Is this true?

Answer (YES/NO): NO